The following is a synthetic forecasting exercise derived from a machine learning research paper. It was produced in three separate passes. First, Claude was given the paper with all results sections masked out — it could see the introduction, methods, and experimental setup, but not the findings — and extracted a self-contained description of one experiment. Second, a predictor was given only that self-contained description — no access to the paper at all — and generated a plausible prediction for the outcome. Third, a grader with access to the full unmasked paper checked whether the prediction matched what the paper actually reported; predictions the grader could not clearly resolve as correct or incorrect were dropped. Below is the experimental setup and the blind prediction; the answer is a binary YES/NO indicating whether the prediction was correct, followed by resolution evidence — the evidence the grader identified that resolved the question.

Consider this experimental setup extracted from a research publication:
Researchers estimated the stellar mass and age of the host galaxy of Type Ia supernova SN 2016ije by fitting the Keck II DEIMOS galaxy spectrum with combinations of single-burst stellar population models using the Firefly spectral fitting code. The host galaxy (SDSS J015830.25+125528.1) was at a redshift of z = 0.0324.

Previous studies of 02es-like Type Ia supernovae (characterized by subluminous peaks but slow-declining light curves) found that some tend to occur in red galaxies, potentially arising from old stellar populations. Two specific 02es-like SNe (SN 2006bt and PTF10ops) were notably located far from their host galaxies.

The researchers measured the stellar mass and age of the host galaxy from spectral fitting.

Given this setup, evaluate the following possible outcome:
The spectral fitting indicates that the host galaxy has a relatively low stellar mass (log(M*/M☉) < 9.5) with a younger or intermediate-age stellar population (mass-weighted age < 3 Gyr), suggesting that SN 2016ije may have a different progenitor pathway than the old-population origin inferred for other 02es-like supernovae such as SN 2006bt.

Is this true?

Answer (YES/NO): YES